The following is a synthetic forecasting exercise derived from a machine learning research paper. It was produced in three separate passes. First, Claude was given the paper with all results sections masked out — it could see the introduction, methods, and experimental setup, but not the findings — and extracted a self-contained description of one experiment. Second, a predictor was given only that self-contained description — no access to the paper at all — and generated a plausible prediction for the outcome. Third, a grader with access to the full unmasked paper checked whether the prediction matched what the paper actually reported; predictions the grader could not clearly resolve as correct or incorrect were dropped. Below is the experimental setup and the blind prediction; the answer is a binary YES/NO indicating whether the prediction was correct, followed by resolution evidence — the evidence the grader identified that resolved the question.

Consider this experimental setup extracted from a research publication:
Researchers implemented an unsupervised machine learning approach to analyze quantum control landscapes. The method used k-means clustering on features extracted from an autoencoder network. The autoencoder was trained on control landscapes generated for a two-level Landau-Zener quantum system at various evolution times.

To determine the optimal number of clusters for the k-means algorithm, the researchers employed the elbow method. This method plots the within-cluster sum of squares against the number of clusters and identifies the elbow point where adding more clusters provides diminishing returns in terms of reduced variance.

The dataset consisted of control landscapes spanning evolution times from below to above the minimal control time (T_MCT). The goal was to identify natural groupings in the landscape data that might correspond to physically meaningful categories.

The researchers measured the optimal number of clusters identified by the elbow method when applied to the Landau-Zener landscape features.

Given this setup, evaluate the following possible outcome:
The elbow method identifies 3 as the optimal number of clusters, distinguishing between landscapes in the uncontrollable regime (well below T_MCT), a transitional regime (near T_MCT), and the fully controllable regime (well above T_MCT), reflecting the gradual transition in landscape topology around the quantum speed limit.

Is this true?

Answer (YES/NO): NO